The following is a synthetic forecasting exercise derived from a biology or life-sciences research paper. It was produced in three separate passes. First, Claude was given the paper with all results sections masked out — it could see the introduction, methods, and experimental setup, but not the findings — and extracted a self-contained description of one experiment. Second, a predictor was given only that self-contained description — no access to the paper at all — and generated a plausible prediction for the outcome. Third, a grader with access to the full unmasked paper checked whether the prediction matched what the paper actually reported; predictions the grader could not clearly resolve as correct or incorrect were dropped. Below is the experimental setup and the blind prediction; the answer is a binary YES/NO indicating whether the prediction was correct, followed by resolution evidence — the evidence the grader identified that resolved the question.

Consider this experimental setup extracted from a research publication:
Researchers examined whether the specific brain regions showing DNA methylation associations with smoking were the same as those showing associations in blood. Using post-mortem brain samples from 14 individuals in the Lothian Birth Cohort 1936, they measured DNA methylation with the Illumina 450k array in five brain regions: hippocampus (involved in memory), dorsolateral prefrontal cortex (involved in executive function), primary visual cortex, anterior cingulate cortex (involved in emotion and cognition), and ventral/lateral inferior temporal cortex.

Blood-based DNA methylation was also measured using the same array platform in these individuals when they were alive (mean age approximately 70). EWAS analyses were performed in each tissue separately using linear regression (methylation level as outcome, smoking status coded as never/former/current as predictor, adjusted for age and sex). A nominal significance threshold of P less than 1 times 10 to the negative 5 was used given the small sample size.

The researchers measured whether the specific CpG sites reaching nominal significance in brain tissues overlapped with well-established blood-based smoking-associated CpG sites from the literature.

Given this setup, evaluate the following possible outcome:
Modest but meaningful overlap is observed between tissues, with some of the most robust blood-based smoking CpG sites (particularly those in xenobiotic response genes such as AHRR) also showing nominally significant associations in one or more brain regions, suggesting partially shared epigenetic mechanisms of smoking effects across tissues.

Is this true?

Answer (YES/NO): NO